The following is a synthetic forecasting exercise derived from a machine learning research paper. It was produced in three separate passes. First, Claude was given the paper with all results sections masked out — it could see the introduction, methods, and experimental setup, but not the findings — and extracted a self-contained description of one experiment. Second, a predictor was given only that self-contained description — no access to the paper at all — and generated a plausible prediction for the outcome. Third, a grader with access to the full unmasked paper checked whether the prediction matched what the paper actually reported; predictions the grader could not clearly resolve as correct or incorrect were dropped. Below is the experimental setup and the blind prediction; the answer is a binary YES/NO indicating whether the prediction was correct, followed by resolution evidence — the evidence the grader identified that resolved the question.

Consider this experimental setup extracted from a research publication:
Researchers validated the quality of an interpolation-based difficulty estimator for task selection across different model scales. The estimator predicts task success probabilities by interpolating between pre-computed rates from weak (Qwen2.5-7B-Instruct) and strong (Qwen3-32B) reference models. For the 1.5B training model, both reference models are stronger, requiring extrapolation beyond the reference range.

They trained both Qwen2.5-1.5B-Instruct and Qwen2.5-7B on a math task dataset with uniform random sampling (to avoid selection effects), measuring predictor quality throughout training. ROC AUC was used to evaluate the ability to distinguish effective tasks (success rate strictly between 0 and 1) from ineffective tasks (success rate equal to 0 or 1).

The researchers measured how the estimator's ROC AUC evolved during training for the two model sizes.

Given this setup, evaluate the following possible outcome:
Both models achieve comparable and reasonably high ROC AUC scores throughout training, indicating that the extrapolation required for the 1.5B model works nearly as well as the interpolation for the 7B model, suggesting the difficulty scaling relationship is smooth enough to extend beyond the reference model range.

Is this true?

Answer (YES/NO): NO